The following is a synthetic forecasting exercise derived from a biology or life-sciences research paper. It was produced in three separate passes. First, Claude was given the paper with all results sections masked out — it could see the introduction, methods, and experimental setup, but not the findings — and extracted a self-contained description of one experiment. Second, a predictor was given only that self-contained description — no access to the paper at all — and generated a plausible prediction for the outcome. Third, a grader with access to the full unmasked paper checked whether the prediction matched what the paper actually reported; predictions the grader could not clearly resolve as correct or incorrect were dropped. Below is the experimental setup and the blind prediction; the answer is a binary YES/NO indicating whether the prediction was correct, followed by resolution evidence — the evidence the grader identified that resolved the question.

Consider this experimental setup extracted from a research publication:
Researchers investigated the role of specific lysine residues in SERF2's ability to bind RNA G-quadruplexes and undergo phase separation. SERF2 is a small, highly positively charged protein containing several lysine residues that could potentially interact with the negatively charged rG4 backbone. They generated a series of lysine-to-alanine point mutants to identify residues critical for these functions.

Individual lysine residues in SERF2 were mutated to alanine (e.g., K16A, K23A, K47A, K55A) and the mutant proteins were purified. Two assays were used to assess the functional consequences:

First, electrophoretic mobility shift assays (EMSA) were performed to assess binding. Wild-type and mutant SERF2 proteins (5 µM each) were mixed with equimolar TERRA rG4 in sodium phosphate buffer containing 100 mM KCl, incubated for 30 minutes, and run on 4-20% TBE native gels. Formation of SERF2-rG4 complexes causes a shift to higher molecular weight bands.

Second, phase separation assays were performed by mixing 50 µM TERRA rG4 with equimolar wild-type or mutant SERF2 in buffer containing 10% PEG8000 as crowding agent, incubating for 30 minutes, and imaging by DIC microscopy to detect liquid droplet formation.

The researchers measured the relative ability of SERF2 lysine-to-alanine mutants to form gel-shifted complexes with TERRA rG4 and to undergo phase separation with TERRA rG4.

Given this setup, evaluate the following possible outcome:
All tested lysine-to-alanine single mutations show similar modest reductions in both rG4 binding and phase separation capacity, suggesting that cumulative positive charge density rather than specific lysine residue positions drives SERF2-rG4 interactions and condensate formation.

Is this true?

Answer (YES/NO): NO